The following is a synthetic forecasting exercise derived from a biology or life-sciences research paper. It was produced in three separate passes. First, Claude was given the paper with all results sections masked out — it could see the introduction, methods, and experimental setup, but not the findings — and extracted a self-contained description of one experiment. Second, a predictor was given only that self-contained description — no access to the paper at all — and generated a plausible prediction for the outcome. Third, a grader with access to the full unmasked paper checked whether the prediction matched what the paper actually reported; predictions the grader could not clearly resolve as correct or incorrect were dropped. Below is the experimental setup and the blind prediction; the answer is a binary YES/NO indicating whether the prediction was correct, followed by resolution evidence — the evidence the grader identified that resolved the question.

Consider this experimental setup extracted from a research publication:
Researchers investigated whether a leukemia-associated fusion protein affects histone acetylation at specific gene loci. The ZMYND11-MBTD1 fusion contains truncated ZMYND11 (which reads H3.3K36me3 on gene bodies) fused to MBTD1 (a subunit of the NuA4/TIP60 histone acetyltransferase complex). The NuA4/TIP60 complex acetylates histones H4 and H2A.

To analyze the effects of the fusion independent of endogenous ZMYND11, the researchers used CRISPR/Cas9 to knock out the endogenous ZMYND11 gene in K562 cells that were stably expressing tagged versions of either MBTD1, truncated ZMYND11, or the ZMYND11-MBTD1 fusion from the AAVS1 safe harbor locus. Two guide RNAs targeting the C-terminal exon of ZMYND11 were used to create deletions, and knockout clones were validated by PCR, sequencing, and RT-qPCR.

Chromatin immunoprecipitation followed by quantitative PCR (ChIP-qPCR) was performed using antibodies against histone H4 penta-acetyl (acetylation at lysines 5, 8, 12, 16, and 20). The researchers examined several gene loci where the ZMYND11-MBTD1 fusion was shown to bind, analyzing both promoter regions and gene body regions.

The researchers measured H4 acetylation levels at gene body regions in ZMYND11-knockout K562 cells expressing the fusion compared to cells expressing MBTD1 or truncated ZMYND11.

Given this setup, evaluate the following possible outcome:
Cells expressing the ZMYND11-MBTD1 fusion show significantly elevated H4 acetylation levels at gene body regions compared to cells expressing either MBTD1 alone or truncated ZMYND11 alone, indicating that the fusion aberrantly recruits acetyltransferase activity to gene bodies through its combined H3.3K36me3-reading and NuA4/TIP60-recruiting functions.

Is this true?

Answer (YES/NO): YES